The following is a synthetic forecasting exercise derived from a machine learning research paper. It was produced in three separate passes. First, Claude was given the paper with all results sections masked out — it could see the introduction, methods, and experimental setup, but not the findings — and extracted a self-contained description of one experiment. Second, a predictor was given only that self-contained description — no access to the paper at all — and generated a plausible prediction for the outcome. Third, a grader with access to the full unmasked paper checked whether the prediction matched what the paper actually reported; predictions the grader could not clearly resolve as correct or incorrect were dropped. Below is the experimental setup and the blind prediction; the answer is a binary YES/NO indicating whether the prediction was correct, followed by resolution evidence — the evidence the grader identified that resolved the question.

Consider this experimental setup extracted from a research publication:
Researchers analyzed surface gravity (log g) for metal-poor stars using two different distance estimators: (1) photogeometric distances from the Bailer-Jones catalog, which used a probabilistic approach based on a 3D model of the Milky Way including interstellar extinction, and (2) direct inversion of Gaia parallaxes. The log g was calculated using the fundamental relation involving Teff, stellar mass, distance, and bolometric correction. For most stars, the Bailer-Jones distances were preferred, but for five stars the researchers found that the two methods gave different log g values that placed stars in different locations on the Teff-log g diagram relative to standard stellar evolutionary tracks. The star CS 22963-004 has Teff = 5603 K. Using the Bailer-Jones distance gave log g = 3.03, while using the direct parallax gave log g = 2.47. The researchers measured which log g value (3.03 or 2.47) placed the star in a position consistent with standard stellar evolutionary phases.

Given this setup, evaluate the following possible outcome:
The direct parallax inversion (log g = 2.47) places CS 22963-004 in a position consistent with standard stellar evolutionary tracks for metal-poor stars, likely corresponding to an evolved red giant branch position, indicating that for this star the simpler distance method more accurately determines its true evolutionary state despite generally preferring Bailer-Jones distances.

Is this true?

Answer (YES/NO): NO